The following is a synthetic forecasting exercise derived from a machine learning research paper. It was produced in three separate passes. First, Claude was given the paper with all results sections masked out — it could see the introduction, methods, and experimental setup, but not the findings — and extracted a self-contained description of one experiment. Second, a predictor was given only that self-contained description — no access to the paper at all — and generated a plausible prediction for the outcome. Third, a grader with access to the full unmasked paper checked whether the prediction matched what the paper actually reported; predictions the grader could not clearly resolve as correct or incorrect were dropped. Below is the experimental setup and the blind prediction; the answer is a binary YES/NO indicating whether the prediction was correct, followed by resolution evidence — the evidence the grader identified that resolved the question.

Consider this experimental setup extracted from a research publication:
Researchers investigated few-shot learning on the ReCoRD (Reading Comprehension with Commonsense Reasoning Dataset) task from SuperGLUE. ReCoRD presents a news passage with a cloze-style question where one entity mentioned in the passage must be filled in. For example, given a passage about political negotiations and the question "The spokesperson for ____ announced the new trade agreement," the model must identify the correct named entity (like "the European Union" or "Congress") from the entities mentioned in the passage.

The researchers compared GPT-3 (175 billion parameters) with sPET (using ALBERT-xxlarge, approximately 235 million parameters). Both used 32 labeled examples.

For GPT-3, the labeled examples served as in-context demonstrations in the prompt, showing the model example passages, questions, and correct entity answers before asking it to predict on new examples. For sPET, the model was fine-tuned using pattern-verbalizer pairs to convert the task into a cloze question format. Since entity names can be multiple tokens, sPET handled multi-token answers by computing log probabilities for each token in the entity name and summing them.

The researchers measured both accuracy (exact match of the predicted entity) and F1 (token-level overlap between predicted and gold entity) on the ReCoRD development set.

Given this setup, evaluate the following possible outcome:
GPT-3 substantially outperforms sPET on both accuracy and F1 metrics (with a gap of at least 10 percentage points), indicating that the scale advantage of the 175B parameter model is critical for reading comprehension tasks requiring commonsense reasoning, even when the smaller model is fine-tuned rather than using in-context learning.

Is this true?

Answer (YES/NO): NO